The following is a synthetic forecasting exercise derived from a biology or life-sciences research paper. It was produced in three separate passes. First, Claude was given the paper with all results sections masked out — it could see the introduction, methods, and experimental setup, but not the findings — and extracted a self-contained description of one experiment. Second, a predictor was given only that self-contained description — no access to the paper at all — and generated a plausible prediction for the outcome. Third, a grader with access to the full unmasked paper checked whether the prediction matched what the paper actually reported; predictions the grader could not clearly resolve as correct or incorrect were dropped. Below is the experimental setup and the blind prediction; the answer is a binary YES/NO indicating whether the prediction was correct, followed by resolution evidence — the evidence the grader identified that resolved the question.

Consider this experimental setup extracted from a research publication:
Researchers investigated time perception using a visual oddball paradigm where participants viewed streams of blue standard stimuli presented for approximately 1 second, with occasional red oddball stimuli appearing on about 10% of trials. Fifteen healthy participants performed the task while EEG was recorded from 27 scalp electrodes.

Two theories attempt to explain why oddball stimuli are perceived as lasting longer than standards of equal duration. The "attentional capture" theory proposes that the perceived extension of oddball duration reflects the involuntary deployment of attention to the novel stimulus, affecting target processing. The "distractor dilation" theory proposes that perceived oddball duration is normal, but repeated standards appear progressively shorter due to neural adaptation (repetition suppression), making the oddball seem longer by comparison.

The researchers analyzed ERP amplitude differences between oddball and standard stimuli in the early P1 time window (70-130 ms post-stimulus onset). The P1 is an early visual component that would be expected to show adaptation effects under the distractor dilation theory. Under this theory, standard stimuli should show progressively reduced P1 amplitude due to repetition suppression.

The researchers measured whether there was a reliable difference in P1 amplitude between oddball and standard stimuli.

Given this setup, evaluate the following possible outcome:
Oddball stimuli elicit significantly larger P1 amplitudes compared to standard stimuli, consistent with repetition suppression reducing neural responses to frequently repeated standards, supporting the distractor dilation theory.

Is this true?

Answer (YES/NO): NO